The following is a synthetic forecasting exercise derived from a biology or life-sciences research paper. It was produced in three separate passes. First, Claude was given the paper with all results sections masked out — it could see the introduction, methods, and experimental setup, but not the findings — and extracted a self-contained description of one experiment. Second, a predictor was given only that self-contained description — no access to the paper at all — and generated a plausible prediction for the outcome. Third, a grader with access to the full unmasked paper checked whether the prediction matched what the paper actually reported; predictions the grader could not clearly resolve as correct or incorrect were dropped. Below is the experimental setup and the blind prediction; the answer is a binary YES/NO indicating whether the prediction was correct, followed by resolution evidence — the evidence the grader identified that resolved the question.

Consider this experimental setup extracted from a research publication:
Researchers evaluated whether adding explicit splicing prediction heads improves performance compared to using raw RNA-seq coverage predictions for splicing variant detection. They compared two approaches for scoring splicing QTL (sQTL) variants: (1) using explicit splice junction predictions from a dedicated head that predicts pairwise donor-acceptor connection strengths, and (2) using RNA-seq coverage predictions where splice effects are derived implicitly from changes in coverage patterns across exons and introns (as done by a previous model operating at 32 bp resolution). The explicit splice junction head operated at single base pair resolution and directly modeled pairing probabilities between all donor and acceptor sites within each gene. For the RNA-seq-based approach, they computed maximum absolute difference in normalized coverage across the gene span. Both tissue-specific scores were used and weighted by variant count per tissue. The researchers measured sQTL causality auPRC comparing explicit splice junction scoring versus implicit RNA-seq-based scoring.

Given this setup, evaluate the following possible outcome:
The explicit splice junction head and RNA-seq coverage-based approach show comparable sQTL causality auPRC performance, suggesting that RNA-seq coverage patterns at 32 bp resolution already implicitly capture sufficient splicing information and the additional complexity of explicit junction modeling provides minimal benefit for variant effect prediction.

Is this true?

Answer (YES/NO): NO